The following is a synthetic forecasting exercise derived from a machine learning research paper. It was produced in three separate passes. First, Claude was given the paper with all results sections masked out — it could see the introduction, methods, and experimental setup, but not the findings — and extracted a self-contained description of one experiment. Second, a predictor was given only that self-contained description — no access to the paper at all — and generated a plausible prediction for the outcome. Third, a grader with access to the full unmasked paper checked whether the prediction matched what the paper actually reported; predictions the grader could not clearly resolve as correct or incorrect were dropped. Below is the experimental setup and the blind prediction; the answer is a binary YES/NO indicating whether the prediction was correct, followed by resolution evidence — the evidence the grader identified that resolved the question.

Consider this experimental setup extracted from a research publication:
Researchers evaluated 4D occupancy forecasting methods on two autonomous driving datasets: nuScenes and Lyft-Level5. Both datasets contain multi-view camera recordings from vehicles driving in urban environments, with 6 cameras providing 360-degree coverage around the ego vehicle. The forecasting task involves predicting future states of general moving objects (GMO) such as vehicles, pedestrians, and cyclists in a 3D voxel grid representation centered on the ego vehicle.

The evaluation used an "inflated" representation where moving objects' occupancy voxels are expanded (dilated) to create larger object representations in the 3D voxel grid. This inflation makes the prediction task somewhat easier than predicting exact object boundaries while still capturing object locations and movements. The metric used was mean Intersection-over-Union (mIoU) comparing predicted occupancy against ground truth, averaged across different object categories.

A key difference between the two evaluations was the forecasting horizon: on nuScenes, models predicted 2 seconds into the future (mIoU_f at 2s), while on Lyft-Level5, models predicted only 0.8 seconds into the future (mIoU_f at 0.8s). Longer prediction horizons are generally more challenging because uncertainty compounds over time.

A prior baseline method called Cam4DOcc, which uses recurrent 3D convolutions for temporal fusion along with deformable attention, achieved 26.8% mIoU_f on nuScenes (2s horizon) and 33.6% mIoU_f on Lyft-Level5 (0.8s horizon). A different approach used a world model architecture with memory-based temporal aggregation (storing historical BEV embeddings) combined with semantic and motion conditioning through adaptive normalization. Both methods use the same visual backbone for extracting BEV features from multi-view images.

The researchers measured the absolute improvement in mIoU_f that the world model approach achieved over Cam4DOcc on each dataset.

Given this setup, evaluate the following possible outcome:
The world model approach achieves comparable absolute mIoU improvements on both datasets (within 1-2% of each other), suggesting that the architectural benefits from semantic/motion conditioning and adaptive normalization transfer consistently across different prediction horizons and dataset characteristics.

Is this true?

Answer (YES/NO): NO